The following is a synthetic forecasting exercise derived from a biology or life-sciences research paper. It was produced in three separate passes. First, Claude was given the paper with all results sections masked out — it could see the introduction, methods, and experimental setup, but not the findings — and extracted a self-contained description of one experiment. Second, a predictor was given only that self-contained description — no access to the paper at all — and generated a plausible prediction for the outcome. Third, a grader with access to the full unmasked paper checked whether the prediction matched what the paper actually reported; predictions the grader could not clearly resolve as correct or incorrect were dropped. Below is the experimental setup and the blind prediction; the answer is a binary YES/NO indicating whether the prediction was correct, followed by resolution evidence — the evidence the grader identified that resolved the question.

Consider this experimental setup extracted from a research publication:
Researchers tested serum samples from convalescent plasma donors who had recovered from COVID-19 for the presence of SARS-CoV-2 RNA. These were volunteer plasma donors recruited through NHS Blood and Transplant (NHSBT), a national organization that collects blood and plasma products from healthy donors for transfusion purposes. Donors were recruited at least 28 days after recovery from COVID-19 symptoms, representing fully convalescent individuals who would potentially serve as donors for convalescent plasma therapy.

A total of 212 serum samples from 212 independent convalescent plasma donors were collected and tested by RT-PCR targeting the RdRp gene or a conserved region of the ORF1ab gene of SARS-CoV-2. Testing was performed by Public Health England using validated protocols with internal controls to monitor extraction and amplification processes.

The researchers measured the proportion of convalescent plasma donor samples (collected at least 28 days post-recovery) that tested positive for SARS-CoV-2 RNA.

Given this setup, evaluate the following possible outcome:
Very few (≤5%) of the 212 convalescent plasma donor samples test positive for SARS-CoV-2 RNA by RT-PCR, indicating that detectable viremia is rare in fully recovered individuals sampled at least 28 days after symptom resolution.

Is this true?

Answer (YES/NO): YES